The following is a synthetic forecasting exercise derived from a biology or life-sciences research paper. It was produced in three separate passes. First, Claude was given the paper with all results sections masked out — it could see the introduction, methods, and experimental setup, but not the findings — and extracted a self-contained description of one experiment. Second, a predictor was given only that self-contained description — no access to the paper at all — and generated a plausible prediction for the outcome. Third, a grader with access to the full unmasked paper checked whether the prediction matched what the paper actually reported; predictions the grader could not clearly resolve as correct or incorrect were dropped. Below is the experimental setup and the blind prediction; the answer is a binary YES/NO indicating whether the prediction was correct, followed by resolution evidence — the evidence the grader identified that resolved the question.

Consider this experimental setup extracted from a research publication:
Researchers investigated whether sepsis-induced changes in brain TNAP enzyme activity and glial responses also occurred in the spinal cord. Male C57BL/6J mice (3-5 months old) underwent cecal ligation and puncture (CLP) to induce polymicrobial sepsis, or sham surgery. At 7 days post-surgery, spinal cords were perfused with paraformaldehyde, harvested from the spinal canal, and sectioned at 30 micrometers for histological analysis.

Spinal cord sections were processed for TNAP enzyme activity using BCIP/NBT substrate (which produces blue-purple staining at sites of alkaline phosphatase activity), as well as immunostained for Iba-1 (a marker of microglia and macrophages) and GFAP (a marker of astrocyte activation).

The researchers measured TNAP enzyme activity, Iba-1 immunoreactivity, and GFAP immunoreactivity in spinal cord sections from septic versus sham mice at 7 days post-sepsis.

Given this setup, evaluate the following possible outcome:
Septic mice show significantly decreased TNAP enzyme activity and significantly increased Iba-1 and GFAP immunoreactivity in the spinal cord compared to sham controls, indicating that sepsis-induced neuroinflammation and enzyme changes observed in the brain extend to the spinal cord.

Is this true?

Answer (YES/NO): YES